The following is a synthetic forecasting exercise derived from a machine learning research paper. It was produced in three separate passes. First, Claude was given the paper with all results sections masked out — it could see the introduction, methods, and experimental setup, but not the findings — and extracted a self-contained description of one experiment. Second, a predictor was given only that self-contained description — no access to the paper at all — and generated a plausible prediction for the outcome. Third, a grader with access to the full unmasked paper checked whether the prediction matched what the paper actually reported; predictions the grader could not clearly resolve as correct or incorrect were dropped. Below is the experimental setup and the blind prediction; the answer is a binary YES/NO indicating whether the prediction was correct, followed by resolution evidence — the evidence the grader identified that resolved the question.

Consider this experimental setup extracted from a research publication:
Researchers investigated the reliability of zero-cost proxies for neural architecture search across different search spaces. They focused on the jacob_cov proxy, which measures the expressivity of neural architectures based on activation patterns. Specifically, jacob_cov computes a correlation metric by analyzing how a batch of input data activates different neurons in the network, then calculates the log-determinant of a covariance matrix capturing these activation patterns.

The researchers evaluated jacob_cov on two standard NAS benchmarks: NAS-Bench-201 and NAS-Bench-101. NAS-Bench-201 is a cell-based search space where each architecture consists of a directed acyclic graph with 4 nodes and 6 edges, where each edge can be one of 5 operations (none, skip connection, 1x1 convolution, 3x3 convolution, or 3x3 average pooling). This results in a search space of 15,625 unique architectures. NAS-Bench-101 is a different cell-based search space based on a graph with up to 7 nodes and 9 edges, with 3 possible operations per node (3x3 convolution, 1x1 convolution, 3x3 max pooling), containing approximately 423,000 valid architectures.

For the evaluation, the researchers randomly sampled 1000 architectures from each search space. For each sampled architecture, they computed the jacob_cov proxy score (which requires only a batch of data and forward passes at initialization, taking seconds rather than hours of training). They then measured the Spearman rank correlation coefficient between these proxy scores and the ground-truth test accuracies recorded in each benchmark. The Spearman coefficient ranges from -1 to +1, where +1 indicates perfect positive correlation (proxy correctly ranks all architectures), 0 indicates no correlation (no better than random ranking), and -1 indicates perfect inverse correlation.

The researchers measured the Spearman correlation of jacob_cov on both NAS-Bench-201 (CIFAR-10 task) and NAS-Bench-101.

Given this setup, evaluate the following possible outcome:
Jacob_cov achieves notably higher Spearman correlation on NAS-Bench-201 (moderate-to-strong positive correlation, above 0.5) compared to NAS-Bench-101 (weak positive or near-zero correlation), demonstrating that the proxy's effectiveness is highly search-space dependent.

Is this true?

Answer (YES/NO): NO